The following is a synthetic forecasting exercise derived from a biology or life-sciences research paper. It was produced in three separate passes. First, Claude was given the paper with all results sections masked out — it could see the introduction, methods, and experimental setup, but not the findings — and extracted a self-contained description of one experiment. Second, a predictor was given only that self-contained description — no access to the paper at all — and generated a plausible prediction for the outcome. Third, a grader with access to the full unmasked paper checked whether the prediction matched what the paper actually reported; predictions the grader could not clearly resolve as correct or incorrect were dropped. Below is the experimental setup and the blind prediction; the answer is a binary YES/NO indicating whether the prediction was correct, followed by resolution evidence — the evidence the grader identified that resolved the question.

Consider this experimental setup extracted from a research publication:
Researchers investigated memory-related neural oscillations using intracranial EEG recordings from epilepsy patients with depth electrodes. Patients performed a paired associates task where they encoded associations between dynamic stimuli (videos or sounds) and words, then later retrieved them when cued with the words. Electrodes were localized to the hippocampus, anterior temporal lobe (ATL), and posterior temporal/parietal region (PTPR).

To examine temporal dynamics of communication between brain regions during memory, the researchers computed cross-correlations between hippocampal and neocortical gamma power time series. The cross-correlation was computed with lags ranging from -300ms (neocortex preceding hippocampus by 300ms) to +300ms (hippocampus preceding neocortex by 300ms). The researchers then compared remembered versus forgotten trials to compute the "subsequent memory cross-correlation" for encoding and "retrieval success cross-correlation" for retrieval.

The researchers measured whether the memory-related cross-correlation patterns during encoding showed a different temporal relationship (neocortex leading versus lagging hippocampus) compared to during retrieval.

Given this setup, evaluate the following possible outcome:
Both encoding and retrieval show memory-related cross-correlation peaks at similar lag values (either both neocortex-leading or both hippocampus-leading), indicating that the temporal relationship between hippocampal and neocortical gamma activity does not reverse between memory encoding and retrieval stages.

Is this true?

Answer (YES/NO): NO